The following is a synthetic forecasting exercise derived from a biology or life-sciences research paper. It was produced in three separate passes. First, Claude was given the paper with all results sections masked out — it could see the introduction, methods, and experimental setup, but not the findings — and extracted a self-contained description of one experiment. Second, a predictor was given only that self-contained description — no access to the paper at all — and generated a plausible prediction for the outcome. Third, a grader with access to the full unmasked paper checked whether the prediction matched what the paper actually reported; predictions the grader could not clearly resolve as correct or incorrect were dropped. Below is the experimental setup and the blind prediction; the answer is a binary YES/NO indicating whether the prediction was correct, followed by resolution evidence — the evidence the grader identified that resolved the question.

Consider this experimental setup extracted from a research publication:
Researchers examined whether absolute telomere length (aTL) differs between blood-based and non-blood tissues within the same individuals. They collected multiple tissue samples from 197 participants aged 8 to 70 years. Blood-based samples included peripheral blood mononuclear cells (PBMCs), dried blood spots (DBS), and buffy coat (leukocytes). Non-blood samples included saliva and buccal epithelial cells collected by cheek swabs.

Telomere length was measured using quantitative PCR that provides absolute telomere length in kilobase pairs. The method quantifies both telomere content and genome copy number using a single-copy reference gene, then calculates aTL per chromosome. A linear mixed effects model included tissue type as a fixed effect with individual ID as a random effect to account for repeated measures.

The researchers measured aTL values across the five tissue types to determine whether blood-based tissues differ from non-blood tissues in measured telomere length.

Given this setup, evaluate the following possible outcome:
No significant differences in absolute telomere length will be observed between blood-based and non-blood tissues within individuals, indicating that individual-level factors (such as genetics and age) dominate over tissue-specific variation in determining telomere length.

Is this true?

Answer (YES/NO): NO